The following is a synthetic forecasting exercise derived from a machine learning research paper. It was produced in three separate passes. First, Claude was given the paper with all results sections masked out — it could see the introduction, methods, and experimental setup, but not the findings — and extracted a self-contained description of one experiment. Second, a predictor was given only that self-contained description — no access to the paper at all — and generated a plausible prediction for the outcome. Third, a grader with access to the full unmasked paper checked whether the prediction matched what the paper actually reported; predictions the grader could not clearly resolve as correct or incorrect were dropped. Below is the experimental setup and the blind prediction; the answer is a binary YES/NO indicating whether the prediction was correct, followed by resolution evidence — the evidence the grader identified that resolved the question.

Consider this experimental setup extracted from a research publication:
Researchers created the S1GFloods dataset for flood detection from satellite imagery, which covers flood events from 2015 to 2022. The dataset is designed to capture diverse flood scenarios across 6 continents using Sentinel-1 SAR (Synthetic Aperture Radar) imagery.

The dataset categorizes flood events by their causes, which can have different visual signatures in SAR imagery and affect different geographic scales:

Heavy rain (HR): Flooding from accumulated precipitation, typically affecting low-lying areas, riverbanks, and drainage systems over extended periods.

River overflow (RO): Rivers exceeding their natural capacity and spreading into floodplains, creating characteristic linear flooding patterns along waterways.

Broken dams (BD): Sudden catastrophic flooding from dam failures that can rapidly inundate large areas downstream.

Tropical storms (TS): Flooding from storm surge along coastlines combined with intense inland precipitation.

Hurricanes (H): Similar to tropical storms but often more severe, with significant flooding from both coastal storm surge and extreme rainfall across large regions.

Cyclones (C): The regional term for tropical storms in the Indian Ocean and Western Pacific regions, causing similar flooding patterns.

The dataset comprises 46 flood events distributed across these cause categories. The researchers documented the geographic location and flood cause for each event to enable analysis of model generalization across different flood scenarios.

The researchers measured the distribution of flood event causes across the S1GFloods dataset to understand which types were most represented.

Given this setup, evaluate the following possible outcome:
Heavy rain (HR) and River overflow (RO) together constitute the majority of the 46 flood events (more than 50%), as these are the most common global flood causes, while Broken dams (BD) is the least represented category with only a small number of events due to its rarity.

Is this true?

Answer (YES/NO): YES